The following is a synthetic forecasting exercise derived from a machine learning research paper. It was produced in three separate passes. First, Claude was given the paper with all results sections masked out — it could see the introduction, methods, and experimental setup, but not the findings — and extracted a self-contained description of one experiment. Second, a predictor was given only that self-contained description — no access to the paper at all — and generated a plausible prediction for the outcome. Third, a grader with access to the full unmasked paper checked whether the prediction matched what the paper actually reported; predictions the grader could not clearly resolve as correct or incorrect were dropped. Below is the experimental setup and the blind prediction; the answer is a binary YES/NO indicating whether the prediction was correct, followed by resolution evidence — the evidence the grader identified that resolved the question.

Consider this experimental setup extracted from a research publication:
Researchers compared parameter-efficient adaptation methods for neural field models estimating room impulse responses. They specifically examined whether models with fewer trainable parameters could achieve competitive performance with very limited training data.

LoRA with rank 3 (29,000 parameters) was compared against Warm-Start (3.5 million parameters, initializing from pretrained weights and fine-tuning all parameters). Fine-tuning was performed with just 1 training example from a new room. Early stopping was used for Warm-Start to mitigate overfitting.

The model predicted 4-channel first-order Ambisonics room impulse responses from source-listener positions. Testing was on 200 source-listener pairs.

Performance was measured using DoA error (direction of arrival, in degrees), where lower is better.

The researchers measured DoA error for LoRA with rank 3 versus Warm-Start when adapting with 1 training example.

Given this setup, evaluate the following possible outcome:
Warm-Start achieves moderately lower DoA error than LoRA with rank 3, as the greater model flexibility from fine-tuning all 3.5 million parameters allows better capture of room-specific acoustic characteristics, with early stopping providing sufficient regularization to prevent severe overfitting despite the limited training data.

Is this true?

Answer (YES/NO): YES